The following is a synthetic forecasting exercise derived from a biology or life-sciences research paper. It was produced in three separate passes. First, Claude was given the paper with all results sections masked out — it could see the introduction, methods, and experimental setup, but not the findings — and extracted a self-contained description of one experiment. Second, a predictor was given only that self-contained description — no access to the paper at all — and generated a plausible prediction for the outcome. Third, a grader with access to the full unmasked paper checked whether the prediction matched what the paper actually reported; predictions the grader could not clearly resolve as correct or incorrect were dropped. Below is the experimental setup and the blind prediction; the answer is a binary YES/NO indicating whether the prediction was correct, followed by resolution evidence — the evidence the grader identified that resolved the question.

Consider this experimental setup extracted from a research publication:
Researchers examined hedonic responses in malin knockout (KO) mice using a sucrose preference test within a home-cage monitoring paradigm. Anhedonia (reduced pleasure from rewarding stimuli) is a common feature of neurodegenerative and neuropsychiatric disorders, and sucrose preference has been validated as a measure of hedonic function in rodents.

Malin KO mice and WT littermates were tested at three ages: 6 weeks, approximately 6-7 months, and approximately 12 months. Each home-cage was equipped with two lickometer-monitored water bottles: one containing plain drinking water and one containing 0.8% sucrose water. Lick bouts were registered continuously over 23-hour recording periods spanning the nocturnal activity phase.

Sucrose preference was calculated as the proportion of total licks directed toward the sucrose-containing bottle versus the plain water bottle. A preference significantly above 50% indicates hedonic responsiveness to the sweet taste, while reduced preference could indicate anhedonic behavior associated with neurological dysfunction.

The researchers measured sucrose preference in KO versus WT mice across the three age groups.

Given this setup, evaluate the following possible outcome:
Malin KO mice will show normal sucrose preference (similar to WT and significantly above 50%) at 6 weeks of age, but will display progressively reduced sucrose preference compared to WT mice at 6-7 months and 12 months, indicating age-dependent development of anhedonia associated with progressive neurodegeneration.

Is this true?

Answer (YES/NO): NO